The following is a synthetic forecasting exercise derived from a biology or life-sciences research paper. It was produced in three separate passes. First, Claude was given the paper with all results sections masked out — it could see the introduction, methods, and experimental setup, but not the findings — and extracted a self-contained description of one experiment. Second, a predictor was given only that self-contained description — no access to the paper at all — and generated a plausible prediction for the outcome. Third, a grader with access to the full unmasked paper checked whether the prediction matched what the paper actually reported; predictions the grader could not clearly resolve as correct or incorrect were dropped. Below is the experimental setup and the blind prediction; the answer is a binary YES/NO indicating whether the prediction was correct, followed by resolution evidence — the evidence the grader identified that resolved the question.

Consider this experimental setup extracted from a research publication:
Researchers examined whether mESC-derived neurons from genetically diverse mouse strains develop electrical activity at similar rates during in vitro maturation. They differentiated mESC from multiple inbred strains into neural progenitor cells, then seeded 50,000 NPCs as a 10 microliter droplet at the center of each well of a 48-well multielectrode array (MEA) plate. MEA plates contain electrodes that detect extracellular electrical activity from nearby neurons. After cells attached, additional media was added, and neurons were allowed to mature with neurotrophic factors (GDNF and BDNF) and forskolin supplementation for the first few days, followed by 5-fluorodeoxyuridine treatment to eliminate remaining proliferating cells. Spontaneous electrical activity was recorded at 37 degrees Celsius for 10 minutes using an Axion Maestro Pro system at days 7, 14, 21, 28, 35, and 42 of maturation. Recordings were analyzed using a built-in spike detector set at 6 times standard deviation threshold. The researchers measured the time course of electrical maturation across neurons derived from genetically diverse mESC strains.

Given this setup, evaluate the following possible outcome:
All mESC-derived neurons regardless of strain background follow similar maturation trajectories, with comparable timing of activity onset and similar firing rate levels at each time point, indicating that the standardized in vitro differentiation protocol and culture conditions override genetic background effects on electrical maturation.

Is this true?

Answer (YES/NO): NO